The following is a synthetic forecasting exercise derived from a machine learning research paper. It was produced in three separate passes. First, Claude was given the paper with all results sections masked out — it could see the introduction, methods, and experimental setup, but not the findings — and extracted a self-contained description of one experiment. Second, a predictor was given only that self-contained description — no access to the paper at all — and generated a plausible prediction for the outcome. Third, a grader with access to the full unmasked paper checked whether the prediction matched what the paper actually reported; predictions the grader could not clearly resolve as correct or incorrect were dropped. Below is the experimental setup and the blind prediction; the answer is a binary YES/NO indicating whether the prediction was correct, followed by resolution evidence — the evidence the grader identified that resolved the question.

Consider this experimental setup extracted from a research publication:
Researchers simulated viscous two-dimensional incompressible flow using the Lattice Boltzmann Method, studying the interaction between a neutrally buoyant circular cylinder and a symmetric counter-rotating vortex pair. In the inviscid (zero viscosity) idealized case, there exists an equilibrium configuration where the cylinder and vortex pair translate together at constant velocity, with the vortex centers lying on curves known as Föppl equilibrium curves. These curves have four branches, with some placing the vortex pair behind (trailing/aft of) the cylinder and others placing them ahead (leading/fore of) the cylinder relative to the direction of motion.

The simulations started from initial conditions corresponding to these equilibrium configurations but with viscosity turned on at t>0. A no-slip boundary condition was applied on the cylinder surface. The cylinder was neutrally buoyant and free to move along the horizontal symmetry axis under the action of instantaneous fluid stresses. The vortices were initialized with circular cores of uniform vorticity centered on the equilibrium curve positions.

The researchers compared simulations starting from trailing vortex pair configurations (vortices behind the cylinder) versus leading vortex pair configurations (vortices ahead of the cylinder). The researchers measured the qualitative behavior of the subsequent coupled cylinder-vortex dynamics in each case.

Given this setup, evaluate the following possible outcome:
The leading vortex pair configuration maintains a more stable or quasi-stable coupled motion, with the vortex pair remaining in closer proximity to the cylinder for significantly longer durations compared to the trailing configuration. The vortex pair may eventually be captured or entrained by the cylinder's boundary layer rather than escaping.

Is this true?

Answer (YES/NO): NO